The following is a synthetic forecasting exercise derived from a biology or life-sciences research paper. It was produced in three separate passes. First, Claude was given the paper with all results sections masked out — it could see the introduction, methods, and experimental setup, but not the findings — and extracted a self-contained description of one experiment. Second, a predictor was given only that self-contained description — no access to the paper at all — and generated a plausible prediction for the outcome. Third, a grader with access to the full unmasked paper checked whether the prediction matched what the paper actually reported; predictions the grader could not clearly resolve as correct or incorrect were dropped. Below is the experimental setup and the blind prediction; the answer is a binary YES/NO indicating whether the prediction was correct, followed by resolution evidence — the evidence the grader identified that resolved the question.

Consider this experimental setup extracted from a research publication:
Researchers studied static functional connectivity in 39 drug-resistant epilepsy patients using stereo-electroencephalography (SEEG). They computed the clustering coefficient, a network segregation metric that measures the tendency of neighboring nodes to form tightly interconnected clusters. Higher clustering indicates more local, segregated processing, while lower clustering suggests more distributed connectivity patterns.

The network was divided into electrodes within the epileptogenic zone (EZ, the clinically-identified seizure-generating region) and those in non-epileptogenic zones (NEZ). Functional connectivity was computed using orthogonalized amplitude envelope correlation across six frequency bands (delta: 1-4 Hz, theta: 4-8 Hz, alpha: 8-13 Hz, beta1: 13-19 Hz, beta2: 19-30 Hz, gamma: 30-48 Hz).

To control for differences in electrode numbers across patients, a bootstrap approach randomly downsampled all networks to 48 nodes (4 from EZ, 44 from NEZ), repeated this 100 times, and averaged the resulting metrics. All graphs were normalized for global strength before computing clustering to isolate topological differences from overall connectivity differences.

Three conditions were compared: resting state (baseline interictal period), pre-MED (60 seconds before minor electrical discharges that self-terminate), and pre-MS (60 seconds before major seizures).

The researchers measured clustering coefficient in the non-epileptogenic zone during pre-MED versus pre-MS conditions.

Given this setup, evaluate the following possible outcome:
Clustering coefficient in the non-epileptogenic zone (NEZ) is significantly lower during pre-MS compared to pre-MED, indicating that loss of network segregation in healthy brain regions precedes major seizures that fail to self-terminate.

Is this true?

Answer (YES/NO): NO